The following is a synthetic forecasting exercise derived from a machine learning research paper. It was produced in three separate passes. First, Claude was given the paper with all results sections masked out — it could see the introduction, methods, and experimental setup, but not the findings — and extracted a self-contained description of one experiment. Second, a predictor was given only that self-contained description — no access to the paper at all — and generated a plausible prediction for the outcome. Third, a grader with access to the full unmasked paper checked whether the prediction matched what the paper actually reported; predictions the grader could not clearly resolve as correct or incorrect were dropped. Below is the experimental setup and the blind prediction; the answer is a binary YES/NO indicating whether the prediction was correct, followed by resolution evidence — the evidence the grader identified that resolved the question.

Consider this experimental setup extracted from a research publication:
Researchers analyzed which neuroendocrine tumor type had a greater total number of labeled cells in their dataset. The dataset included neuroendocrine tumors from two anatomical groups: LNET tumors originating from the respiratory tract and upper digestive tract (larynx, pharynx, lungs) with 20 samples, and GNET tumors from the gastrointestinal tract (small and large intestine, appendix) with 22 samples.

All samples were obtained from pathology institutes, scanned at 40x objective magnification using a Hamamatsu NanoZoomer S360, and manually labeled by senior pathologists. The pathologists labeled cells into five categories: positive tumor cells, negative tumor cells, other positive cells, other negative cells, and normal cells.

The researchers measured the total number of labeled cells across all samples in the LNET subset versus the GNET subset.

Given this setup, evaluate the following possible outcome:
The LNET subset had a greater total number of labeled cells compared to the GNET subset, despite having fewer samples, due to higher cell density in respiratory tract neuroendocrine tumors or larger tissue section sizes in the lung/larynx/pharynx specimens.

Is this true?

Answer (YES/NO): YES